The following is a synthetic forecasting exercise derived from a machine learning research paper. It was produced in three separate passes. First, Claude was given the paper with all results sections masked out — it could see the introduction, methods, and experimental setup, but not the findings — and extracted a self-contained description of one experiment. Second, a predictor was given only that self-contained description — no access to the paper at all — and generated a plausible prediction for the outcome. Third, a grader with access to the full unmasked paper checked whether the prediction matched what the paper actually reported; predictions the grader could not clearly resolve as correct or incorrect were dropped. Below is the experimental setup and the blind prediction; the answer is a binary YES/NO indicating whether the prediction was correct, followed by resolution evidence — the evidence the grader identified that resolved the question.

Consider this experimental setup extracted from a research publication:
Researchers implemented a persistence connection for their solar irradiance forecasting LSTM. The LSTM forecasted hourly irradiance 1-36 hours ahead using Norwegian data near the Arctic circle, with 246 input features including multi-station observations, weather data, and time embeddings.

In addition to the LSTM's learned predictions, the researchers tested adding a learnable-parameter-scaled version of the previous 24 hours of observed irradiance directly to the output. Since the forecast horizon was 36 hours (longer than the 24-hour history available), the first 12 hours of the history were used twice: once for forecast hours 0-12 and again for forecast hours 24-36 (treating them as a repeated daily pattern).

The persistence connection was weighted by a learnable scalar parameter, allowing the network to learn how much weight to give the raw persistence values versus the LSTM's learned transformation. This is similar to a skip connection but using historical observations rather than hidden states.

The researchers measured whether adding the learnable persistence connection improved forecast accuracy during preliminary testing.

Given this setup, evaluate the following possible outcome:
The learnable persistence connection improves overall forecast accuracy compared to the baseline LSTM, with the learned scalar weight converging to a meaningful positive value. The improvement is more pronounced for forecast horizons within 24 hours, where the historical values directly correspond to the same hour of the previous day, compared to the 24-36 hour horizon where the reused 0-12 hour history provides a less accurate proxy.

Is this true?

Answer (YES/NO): NO